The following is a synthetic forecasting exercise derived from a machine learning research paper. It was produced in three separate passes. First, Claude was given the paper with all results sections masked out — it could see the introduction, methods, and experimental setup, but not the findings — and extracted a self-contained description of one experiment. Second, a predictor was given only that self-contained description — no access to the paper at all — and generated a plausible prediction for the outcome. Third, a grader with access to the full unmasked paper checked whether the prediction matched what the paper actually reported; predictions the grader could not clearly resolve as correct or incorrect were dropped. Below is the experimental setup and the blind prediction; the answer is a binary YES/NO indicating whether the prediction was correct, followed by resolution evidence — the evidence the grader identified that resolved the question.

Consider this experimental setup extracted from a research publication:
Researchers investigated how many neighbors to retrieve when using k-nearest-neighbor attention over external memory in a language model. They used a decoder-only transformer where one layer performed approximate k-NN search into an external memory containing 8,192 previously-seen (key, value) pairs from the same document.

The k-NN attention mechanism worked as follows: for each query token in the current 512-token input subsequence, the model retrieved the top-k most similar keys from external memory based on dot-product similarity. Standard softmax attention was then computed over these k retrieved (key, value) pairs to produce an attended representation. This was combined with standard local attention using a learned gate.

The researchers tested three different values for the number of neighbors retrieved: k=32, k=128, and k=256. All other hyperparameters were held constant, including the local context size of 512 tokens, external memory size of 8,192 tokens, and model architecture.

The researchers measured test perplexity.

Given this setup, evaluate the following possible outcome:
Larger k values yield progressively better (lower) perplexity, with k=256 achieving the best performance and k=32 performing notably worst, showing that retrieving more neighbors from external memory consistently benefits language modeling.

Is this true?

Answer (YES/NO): NO